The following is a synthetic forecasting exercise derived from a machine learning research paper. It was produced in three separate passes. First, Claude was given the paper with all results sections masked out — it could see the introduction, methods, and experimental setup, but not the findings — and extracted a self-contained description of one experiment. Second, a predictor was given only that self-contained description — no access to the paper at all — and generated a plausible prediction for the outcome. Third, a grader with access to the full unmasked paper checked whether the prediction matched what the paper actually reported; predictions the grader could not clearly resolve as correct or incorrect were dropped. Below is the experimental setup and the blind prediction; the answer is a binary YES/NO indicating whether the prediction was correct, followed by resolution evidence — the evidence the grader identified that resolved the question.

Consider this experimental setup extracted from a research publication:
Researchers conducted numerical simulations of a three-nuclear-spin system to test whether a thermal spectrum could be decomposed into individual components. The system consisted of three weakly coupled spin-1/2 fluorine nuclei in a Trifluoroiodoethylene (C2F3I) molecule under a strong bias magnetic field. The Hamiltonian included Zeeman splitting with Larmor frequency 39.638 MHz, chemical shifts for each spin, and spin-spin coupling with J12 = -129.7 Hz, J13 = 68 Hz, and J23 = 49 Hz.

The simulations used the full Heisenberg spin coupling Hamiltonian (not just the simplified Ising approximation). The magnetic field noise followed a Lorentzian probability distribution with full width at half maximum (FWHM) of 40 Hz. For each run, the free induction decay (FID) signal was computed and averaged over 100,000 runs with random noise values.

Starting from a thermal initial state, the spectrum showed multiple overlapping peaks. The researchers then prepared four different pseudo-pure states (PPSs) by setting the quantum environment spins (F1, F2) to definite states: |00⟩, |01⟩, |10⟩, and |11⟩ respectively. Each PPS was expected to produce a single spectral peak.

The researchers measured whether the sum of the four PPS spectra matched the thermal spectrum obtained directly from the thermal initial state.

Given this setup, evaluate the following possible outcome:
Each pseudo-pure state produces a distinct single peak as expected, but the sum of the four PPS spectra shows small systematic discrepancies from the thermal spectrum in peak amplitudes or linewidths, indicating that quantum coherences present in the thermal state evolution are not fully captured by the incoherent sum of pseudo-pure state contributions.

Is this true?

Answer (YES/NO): NO